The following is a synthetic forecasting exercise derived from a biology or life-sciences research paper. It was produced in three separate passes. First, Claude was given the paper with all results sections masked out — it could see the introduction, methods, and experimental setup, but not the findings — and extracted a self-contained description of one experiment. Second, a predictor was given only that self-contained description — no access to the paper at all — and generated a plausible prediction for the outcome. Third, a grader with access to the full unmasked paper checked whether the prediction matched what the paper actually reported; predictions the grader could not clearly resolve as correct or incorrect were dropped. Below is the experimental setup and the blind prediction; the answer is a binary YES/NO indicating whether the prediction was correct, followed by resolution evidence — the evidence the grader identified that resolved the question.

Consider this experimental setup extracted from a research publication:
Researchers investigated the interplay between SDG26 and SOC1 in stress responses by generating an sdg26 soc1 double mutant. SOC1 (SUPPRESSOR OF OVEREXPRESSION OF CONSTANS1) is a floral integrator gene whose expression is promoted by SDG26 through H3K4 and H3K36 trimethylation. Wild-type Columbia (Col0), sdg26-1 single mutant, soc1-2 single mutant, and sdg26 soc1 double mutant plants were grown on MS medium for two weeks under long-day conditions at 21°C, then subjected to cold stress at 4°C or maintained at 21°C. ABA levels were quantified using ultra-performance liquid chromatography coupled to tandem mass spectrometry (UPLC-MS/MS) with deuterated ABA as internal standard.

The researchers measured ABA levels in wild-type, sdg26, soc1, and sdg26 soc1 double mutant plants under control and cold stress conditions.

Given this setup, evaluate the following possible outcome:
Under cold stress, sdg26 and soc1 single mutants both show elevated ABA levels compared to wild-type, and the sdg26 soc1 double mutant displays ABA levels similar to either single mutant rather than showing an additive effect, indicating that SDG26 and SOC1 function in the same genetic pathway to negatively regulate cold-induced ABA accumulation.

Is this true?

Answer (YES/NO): NO